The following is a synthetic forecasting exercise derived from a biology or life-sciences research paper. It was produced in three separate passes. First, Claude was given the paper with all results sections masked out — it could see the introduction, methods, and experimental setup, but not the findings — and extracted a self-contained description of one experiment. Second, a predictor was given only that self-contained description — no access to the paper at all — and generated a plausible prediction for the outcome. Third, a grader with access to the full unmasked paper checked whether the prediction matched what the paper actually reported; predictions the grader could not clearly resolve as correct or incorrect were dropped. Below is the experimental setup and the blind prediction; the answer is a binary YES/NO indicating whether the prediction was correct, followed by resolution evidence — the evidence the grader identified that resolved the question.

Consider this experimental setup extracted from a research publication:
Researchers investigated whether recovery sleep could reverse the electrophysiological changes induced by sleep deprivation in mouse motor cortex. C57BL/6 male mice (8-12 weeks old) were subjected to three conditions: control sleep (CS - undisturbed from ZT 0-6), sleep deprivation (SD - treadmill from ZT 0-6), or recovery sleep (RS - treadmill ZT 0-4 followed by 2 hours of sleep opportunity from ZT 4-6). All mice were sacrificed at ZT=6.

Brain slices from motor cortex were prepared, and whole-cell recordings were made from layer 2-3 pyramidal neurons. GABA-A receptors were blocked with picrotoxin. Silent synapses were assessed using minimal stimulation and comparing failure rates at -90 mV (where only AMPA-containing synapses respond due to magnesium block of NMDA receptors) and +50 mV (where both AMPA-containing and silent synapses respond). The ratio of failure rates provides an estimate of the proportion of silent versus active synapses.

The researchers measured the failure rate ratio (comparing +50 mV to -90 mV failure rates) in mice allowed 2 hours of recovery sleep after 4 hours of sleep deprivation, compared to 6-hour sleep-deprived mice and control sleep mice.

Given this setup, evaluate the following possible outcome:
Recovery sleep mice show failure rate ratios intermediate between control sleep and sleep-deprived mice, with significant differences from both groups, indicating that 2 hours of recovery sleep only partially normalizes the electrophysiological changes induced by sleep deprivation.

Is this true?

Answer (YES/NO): NO